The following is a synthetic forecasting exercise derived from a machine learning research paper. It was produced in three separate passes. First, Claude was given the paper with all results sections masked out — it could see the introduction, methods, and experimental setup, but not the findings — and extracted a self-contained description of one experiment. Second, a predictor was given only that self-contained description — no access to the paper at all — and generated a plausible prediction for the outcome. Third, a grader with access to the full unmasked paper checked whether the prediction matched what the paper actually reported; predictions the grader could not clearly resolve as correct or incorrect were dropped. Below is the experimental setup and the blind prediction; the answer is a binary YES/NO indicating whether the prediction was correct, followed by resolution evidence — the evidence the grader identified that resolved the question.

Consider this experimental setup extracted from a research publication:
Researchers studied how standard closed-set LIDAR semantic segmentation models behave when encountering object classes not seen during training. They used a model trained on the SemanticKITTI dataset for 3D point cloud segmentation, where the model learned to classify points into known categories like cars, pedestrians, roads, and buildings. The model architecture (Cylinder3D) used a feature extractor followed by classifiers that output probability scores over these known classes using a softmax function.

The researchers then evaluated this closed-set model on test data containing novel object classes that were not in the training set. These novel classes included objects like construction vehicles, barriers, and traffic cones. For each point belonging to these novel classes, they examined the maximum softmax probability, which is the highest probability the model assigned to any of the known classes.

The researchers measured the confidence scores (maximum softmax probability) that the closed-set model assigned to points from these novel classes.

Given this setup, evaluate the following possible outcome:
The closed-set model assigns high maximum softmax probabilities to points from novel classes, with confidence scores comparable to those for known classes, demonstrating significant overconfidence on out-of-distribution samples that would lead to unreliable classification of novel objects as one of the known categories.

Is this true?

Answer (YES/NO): YES